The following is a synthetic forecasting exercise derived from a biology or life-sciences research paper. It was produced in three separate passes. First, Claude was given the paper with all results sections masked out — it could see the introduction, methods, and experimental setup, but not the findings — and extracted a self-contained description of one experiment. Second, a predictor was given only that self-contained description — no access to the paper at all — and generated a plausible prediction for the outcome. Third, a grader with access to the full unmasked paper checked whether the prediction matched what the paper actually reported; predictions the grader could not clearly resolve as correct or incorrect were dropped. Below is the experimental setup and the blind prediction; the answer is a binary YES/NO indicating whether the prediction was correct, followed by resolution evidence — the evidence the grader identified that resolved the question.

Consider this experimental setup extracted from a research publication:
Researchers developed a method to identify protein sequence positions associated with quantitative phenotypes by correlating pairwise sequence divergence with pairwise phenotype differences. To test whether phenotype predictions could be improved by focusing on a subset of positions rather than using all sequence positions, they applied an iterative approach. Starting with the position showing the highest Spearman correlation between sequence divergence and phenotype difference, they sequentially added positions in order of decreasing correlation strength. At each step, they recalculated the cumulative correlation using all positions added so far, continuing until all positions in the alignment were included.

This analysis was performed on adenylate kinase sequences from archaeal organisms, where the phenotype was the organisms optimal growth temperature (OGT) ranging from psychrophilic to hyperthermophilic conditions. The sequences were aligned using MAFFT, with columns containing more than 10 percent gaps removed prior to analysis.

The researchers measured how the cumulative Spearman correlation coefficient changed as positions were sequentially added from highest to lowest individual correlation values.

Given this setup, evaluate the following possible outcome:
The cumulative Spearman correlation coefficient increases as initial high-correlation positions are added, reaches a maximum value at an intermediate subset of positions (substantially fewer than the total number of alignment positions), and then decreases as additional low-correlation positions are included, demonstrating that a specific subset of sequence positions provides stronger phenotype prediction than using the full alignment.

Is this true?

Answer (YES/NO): YES